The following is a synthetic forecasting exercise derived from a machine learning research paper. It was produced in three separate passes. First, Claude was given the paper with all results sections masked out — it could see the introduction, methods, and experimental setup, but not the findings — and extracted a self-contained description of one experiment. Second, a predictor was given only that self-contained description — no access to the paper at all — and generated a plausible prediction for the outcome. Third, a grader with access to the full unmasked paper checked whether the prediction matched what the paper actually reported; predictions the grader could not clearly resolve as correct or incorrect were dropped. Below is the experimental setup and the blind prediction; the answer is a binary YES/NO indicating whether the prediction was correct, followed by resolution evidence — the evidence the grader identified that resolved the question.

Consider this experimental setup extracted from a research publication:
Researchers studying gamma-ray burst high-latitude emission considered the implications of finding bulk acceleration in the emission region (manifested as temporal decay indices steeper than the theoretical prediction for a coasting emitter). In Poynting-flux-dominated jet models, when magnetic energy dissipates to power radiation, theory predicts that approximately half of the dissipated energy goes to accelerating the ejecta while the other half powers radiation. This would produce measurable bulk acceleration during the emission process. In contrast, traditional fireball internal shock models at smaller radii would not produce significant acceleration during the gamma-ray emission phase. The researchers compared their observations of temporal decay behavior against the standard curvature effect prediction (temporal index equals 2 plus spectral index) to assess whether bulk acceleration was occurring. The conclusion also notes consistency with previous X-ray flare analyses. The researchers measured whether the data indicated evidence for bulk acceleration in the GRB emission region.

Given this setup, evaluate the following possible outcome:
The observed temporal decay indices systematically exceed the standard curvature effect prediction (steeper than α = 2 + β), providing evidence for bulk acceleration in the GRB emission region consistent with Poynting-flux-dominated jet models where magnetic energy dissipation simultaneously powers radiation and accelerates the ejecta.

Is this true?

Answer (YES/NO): NO